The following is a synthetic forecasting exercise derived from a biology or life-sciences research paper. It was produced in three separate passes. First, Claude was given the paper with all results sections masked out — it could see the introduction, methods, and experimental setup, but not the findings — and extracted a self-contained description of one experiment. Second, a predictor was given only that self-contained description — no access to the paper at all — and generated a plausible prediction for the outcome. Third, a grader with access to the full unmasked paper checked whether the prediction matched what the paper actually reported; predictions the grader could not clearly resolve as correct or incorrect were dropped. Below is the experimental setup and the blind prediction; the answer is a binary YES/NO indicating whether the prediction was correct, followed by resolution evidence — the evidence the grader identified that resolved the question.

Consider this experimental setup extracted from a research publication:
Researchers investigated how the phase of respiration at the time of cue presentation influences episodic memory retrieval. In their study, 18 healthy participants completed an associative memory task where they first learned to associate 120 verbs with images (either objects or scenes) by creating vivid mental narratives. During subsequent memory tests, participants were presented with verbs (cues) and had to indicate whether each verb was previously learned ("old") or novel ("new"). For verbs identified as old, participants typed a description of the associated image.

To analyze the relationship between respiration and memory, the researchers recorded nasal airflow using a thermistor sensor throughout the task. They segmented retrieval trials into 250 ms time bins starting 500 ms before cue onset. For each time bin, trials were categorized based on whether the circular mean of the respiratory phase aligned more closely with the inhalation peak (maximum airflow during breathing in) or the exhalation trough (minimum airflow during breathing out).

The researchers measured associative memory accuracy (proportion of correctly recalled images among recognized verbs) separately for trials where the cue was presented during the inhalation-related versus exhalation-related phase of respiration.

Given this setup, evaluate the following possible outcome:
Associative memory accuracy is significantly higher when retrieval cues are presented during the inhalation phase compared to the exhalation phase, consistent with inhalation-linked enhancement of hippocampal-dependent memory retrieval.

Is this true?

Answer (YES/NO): YES